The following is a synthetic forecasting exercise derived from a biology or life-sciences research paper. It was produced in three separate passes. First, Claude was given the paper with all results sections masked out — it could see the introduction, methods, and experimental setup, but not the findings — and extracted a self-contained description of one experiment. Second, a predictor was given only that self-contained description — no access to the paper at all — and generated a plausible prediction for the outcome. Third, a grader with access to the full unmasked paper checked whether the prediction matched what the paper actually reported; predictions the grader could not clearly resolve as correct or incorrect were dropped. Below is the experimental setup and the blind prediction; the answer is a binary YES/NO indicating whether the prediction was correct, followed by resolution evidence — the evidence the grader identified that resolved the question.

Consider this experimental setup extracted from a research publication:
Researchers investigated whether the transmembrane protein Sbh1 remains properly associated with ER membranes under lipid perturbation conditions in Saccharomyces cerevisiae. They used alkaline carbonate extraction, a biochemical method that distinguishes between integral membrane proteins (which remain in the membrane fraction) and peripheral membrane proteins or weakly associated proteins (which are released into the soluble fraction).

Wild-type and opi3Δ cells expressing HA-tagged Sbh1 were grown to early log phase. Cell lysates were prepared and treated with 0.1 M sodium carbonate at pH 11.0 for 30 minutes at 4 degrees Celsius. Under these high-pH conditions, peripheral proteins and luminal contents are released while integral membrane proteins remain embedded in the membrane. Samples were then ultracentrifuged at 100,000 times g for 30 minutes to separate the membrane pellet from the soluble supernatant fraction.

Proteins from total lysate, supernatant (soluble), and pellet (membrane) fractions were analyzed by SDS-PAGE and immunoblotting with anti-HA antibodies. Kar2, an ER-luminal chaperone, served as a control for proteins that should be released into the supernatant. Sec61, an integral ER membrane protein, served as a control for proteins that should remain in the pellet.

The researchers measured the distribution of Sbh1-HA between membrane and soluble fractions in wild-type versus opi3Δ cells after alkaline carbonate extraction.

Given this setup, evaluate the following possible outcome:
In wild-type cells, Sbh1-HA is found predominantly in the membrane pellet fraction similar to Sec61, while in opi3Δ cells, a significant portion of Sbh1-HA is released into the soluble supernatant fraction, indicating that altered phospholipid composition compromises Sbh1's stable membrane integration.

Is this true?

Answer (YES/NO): NO